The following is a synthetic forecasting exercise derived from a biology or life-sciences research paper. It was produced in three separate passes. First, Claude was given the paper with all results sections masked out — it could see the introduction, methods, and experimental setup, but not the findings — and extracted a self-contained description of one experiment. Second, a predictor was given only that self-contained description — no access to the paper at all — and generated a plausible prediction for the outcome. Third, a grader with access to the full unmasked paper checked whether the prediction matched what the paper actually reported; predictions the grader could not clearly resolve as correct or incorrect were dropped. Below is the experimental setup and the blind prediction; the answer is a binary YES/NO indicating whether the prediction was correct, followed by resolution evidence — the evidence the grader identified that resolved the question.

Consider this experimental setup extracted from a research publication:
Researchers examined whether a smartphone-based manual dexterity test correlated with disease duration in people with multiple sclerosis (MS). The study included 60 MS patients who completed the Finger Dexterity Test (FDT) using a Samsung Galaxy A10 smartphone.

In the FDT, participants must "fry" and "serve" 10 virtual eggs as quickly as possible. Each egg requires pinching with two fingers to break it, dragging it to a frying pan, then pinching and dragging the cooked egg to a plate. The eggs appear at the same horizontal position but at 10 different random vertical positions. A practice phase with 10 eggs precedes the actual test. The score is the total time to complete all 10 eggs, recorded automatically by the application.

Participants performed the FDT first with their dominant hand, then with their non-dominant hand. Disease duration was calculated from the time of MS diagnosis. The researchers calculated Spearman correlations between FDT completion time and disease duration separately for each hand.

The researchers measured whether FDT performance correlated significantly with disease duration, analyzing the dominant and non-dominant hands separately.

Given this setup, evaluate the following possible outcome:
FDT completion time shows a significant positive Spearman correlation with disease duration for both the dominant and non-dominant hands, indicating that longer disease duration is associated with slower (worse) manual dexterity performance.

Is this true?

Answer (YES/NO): NO